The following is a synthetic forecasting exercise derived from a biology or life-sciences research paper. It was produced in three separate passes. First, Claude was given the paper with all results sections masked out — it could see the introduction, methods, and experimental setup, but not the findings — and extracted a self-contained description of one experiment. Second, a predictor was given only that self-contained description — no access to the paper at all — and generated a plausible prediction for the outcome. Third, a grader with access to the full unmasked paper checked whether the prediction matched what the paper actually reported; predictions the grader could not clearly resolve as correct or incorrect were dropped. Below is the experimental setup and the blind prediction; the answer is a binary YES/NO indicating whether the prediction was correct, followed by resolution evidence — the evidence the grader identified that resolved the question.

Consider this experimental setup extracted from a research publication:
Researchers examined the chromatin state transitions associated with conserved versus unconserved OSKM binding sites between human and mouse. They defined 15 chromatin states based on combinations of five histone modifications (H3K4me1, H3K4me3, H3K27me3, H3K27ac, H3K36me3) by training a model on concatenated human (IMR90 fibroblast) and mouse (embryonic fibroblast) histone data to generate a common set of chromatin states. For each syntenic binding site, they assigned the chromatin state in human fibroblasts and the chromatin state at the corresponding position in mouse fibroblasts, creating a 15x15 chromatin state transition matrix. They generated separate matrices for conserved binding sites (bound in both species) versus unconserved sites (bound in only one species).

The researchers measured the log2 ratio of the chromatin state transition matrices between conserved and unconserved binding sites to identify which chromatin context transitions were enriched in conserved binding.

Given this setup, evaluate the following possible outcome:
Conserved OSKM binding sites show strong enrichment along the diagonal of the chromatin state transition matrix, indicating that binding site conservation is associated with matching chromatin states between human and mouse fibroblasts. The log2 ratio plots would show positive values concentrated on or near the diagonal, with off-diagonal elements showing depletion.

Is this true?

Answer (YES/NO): NO